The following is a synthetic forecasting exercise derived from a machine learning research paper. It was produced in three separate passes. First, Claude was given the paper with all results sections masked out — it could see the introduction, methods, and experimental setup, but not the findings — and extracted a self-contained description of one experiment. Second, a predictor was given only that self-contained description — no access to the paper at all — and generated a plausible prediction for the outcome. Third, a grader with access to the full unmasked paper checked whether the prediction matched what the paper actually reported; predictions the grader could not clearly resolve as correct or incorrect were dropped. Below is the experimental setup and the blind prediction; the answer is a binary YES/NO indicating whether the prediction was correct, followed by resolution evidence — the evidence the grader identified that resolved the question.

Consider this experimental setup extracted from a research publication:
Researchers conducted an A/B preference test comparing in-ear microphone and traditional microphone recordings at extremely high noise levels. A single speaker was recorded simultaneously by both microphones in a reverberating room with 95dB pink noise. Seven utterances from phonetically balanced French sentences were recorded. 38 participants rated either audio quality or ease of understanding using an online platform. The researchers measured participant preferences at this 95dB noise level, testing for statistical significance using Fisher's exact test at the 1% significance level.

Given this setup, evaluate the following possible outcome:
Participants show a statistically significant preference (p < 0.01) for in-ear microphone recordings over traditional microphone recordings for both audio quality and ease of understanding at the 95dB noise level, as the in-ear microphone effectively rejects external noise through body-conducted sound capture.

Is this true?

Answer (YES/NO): YES